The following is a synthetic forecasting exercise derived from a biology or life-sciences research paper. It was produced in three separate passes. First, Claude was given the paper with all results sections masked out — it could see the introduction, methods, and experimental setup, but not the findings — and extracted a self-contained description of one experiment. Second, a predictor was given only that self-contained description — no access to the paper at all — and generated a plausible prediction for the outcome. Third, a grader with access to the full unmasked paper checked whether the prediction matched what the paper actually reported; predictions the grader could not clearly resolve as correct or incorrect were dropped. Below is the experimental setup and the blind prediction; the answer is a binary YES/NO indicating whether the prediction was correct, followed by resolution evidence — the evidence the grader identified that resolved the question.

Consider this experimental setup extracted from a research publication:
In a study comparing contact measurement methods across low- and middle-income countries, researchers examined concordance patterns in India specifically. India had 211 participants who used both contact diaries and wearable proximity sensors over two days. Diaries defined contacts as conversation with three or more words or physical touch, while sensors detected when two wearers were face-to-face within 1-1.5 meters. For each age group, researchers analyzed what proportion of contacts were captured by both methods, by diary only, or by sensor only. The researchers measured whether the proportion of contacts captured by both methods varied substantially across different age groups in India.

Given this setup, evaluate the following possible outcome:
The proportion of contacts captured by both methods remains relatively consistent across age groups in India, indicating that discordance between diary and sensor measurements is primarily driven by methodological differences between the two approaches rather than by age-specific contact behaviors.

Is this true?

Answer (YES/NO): YES